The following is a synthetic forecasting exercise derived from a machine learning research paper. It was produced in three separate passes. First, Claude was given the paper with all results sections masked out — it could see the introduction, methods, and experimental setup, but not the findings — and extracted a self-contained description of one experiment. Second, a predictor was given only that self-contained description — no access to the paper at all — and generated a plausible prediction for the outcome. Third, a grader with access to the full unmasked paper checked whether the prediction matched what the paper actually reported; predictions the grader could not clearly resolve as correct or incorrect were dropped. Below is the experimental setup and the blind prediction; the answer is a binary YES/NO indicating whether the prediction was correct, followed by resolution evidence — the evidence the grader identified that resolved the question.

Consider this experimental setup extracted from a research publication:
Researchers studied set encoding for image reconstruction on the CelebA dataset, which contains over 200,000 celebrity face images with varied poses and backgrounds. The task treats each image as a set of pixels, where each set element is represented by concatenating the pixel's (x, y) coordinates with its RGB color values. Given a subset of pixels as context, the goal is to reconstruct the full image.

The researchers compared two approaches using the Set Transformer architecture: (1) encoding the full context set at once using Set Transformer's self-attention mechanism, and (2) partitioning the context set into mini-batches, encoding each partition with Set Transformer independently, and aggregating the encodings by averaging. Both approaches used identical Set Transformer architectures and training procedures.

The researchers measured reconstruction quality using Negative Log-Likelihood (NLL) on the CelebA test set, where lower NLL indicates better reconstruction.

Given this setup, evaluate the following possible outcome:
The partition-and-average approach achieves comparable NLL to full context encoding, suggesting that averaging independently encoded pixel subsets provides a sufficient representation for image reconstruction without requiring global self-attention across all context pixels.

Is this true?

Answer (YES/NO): NO